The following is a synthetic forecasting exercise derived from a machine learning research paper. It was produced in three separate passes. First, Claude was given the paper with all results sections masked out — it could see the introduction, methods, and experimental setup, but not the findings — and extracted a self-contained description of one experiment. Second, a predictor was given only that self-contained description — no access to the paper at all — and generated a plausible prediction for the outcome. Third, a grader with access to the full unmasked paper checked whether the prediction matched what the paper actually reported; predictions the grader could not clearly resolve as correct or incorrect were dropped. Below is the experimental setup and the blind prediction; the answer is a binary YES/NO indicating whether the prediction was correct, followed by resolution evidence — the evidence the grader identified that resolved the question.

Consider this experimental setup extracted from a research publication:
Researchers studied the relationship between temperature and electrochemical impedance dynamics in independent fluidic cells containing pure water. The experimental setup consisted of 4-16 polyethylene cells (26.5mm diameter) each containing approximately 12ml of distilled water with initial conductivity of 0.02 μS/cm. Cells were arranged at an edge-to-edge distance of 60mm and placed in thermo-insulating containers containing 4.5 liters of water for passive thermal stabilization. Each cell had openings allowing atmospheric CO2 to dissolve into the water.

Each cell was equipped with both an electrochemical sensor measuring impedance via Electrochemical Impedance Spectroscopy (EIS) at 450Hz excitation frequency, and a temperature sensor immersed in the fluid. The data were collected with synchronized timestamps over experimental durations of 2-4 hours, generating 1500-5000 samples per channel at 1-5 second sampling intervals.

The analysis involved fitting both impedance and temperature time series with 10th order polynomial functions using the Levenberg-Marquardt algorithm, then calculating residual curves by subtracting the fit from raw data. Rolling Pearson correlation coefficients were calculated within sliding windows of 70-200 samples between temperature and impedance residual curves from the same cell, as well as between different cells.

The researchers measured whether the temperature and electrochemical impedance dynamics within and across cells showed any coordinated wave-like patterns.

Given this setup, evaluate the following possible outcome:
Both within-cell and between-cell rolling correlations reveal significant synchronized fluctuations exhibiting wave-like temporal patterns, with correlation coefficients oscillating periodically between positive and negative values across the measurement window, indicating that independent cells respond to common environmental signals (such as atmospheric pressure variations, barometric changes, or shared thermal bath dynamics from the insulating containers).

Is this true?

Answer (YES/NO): NO